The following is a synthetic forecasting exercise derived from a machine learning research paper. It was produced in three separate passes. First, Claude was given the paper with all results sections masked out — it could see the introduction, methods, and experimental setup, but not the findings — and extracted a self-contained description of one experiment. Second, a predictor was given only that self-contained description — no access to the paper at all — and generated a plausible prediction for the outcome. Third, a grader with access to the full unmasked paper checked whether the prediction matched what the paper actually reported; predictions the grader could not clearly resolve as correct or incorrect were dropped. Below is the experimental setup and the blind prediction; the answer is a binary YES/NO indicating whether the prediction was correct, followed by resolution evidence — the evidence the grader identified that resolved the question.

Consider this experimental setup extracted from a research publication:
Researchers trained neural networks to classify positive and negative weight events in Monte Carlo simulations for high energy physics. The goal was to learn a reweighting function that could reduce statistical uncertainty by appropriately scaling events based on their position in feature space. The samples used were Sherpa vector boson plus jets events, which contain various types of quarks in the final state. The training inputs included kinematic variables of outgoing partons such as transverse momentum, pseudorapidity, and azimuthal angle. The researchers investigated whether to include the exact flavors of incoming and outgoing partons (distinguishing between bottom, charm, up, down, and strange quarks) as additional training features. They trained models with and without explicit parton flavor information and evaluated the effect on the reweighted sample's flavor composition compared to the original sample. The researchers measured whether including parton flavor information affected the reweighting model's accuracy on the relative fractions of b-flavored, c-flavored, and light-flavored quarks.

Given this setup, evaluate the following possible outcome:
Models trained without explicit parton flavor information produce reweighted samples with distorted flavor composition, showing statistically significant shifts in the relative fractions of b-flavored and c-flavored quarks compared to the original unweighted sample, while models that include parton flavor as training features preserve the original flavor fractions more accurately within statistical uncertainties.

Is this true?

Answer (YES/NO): NO